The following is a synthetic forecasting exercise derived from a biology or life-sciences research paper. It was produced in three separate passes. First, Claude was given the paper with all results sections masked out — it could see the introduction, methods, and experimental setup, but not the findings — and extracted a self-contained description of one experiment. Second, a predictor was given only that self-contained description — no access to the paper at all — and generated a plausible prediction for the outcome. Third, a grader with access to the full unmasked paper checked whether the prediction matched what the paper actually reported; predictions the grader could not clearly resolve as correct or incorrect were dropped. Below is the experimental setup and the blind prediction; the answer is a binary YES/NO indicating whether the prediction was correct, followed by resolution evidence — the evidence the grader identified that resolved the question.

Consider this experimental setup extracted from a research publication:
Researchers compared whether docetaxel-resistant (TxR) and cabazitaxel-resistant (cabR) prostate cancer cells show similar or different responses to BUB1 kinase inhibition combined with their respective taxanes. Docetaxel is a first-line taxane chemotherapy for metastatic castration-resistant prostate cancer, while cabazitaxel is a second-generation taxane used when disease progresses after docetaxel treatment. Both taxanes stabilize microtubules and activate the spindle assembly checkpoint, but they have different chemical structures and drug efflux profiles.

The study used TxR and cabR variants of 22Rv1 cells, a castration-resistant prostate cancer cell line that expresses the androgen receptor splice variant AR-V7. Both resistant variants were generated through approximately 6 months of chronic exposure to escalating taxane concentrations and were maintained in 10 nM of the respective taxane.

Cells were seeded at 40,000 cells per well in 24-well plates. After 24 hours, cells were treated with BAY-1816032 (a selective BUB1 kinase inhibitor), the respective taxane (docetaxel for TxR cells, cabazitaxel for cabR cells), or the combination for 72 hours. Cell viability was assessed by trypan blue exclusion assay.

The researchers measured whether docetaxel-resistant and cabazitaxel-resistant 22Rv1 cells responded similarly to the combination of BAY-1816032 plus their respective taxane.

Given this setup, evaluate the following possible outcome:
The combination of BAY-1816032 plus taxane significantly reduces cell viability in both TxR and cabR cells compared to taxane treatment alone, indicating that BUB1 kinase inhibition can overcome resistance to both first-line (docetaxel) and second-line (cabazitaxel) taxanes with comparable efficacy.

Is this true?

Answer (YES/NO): YES